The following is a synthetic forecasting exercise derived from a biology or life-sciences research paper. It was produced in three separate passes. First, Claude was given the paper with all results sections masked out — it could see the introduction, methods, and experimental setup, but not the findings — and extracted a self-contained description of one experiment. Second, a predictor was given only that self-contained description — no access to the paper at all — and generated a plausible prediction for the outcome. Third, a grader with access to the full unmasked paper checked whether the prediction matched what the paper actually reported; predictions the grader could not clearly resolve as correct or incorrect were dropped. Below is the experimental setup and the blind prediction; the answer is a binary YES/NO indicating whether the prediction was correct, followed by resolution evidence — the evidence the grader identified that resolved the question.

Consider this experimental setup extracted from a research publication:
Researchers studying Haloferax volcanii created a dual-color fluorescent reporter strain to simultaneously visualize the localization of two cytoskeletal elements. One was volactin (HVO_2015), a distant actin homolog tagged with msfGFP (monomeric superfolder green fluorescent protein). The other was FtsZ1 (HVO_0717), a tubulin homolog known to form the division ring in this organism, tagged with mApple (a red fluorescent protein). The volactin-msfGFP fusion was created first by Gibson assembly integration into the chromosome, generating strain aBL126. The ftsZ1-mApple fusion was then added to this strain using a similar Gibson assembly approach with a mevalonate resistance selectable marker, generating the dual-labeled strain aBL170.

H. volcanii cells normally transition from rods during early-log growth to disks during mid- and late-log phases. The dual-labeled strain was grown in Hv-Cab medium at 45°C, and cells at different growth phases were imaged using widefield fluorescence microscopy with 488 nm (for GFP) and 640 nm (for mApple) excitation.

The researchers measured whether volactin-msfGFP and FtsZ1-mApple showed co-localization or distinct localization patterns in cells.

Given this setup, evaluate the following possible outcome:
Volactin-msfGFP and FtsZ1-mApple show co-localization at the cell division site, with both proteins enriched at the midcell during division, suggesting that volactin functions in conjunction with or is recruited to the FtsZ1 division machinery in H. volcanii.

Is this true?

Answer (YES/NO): NO